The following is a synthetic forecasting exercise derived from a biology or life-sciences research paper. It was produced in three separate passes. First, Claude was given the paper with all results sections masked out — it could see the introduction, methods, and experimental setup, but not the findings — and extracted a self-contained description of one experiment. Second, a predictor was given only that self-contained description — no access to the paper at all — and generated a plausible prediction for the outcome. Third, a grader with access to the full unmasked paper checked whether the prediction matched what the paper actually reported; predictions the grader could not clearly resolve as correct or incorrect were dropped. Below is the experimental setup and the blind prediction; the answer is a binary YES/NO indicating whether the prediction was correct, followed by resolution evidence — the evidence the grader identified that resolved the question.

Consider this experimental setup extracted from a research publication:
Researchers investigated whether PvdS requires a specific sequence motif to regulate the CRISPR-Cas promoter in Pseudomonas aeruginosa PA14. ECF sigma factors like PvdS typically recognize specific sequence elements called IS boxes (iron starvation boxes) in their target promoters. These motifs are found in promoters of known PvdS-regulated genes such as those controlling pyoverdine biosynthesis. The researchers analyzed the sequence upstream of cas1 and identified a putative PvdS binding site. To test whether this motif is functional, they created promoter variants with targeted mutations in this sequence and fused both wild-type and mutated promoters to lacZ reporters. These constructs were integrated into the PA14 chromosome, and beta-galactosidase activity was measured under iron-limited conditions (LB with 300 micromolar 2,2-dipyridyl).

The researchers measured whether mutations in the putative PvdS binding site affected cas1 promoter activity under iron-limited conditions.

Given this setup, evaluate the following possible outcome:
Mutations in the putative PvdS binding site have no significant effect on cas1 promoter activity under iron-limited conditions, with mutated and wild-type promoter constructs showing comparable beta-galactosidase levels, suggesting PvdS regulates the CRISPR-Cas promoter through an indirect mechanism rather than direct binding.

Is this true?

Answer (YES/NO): NO